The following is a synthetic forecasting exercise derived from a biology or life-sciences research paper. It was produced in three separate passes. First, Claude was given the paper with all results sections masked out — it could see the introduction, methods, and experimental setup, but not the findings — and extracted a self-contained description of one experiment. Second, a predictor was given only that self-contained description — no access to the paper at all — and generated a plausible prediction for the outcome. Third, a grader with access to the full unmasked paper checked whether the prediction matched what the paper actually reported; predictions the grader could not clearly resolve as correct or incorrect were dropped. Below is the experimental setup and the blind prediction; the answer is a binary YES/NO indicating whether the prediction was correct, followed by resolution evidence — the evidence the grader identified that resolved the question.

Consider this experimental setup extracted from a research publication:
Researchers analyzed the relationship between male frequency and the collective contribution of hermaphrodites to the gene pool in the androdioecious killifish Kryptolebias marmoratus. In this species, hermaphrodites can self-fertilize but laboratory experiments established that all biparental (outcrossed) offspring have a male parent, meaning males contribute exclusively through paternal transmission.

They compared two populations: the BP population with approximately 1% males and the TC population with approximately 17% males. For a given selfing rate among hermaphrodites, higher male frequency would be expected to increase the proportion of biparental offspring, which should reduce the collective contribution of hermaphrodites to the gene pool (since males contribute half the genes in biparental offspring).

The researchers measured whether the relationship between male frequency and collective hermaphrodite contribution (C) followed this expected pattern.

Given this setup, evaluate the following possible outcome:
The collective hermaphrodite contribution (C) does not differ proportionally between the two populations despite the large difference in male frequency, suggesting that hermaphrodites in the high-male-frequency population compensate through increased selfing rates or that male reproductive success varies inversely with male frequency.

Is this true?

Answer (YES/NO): NO